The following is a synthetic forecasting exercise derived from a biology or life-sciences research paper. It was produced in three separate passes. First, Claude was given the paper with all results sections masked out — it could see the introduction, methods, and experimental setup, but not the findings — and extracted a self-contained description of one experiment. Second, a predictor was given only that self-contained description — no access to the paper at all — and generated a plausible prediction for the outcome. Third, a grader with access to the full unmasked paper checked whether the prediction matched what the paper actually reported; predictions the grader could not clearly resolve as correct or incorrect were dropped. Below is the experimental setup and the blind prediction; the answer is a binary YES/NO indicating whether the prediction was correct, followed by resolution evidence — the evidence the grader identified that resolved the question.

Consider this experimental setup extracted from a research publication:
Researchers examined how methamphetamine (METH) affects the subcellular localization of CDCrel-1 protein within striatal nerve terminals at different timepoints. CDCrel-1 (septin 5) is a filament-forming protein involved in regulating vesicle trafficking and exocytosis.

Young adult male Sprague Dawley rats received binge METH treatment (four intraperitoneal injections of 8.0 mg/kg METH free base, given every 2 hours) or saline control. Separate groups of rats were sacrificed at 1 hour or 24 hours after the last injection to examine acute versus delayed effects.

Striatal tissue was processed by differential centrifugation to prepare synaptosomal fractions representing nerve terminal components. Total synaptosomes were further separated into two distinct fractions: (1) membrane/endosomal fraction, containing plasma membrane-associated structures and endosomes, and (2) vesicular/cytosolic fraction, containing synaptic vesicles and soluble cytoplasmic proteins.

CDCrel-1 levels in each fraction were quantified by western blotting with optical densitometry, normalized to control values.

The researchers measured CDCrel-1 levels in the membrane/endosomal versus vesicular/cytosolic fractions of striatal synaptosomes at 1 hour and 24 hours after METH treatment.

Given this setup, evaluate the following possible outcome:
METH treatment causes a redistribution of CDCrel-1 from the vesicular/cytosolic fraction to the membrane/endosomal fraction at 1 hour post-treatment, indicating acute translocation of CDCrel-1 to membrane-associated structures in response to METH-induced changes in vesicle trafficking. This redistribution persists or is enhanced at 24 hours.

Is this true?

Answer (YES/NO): NO